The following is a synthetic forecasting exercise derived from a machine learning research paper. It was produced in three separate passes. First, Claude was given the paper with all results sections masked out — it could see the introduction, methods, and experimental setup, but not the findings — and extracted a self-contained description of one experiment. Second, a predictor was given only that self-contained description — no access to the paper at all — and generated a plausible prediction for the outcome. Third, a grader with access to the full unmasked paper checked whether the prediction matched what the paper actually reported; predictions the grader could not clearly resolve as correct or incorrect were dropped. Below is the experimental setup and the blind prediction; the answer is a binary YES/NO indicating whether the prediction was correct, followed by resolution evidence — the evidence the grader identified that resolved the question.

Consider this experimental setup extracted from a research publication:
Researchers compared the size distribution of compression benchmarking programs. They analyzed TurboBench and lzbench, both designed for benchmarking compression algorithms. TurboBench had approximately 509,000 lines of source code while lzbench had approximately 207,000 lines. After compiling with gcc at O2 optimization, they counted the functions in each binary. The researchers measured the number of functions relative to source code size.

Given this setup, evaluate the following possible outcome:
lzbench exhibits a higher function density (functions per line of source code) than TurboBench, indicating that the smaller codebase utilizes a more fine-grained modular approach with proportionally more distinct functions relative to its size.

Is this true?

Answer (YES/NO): YES